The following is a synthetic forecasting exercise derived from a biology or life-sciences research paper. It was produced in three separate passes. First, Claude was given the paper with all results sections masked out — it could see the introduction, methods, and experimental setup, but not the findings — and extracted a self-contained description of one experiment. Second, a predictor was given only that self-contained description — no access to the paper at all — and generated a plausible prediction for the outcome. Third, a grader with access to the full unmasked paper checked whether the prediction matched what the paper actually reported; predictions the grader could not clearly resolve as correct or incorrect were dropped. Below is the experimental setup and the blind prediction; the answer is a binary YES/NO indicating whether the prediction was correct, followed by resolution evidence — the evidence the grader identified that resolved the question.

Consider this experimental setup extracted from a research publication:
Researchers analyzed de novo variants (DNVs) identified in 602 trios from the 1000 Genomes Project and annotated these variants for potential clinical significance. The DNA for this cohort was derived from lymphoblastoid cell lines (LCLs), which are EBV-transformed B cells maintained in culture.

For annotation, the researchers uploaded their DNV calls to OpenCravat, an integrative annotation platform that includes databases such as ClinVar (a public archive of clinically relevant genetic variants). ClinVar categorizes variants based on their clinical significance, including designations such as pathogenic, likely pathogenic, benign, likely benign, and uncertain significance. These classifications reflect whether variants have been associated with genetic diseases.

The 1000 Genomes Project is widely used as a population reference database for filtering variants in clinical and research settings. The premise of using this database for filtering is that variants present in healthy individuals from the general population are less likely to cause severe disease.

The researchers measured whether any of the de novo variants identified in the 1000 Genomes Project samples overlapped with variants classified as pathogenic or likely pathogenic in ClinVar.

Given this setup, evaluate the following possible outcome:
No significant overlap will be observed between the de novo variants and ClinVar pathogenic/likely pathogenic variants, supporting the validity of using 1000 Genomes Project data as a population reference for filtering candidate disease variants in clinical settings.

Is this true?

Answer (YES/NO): NO